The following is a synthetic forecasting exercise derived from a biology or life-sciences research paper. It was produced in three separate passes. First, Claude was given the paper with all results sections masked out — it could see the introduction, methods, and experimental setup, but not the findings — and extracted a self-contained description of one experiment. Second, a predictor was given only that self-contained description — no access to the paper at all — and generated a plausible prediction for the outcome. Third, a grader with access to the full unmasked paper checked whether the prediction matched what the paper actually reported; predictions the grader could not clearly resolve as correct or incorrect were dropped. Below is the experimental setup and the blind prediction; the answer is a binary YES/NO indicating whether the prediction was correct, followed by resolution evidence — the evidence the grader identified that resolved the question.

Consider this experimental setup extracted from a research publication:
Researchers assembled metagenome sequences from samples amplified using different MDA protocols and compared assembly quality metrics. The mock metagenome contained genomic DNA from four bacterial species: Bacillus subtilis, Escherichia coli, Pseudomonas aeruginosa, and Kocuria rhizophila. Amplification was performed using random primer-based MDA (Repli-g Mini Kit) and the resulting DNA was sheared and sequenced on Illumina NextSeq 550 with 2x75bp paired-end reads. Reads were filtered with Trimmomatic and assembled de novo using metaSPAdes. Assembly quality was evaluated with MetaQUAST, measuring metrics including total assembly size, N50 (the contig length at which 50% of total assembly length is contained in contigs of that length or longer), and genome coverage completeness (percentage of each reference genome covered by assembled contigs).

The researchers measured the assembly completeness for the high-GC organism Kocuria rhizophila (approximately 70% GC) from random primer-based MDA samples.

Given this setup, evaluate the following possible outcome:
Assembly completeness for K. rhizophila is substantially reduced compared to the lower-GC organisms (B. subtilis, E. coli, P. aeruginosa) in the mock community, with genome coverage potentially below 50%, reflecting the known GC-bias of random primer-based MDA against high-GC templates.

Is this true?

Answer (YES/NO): YES